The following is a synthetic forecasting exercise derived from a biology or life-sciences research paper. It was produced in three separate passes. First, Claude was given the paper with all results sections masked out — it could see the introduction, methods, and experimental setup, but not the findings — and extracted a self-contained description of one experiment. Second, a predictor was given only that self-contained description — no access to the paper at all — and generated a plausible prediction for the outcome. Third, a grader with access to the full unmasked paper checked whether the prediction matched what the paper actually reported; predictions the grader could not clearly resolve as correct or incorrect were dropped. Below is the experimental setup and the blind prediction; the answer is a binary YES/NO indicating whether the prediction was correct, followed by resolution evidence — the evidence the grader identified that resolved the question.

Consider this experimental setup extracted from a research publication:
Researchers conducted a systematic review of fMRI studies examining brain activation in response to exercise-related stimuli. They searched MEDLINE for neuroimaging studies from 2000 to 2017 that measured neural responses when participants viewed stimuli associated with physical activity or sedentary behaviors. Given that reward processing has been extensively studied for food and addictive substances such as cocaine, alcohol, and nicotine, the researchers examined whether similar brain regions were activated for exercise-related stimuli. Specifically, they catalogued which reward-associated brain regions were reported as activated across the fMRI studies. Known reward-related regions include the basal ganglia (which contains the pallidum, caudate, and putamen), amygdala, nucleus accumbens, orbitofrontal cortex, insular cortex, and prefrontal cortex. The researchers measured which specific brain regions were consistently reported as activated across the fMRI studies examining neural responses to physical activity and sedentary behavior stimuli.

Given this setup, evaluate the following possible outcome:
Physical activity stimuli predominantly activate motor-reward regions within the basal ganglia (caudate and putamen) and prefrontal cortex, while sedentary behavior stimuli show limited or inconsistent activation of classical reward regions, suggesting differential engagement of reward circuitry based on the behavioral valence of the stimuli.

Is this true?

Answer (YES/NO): NO